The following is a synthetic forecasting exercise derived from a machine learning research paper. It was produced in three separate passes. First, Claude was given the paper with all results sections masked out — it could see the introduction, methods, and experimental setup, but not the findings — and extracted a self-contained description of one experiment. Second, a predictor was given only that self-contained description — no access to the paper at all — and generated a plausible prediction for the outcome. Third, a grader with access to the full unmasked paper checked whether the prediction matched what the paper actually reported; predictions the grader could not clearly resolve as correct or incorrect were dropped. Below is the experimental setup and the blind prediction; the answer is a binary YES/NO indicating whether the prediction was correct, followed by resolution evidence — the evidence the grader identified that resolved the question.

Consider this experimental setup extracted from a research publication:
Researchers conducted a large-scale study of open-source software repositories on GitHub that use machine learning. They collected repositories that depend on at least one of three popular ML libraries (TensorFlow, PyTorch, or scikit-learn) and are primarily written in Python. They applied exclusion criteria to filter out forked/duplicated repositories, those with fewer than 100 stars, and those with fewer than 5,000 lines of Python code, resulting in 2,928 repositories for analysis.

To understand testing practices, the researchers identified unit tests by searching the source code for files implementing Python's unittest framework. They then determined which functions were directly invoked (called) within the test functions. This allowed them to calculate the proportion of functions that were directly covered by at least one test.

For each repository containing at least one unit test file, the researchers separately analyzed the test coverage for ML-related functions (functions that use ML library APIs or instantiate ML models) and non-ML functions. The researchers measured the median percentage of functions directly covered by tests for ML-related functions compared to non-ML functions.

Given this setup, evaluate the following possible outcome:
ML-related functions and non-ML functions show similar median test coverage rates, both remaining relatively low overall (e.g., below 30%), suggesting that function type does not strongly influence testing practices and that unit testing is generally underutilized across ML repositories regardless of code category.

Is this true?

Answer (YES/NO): YES